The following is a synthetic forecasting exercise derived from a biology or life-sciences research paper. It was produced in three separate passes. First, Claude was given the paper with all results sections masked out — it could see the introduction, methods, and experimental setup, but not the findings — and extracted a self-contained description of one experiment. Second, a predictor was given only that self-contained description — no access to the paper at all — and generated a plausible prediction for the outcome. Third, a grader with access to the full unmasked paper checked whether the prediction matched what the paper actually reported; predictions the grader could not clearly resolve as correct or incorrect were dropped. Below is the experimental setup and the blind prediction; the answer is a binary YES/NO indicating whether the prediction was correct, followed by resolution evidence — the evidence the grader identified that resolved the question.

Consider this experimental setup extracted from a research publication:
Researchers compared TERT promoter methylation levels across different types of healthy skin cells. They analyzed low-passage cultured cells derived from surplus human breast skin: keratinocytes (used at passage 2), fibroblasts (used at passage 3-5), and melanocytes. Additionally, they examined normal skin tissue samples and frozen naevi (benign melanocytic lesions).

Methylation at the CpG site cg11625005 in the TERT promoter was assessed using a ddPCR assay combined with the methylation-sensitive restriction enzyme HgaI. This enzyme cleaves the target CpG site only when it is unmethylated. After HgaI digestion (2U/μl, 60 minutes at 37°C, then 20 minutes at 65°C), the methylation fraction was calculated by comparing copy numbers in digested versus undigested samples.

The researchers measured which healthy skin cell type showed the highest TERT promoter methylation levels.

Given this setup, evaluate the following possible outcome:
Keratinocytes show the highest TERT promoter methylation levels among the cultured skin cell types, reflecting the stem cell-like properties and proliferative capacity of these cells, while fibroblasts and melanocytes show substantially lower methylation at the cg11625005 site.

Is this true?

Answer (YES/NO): YES